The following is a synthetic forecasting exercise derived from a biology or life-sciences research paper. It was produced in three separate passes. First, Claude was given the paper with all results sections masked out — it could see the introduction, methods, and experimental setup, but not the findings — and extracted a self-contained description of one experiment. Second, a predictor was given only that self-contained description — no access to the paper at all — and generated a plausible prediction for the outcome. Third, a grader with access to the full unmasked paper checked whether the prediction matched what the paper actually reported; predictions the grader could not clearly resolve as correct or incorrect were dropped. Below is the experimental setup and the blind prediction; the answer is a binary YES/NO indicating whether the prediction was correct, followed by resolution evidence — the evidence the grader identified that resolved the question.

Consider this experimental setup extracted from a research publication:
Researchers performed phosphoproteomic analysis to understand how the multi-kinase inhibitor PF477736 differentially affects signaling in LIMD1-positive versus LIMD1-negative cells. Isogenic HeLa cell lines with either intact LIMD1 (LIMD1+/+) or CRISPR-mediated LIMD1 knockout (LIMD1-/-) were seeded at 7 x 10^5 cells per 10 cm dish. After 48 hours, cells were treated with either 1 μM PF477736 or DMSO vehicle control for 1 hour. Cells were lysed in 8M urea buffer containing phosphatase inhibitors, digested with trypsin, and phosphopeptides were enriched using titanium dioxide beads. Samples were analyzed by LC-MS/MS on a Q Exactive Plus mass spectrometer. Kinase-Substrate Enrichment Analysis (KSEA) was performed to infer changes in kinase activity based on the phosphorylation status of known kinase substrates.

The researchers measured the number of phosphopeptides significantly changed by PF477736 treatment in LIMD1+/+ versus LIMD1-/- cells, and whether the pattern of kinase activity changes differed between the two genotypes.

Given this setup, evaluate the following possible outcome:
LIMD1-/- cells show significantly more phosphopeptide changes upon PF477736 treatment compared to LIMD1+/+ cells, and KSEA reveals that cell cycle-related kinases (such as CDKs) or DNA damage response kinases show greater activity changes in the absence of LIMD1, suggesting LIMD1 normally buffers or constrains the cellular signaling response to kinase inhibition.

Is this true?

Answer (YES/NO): NO